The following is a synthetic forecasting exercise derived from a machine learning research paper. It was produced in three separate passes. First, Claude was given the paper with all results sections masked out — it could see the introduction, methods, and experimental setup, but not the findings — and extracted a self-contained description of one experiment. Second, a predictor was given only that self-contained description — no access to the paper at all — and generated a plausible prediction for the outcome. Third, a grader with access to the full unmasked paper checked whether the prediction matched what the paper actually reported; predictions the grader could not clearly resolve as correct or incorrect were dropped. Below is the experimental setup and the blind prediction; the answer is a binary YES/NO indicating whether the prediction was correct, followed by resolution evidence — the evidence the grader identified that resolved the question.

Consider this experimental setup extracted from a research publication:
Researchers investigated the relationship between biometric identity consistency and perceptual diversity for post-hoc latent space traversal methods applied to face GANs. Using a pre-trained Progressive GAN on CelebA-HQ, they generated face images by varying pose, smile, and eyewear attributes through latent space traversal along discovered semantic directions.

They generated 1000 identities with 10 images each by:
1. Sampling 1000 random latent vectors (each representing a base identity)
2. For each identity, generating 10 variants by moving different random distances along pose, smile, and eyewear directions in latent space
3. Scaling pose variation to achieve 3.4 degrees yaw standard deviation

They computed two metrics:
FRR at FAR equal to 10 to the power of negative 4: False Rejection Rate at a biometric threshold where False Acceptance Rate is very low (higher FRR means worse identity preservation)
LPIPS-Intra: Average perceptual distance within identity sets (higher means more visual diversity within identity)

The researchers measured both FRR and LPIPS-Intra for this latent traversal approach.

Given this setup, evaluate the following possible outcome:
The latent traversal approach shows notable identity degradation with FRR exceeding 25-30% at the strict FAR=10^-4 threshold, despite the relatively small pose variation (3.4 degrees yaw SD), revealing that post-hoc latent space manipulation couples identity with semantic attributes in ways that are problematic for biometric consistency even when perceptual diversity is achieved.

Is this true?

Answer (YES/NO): NO